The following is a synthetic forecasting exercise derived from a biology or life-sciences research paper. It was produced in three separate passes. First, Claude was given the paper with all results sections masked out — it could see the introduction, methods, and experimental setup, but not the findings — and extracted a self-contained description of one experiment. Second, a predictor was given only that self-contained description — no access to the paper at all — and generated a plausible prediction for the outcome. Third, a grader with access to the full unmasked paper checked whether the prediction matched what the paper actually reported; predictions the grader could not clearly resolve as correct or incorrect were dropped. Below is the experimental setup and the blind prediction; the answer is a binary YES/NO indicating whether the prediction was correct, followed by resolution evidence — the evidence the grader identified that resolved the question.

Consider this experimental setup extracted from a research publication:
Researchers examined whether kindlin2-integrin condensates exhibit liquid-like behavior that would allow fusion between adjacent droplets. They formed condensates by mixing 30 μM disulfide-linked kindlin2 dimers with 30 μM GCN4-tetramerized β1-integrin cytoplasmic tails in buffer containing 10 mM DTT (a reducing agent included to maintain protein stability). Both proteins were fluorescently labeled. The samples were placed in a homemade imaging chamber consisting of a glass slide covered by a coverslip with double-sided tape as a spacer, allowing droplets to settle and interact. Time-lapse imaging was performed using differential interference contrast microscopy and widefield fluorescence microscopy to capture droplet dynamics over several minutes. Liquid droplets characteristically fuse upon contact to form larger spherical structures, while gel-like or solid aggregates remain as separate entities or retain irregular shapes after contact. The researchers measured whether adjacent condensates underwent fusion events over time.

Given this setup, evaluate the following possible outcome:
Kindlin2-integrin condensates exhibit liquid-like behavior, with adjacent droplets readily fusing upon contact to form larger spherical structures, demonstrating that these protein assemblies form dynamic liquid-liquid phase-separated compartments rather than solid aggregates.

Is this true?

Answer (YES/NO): YES